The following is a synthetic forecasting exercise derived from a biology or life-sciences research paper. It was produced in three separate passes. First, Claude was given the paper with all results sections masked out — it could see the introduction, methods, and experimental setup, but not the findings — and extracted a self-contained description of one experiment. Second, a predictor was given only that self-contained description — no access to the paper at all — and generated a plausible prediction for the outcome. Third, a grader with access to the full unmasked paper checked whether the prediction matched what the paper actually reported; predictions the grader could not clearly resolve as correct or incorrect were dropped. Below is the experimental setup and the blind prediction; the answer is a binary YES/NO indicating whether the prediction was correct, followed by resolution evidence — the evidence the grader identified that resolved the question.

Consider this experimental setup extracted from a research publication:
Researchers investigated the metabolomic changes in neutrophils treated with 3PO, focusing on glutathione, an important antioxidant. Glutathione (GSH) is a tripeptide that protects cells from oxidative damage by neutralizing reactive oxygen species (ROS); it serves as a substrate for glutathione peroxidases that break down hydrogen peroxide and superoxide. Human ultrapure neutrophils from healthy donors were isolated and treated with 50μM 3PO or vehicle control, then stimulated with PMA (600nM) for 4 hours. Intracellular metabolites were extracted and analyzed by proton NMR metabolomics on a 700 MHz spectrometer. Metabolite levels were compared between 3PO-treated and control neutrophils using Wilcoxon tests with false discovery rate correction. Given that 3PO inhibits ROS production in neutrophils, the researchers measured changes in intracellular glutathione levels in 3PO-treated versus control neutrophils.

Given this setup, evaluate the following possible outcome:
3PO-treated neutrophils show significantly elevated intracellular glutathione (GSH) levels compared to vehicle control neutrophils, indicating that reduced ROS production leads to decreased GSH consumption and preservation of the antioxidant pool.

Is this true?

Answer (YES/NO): NO